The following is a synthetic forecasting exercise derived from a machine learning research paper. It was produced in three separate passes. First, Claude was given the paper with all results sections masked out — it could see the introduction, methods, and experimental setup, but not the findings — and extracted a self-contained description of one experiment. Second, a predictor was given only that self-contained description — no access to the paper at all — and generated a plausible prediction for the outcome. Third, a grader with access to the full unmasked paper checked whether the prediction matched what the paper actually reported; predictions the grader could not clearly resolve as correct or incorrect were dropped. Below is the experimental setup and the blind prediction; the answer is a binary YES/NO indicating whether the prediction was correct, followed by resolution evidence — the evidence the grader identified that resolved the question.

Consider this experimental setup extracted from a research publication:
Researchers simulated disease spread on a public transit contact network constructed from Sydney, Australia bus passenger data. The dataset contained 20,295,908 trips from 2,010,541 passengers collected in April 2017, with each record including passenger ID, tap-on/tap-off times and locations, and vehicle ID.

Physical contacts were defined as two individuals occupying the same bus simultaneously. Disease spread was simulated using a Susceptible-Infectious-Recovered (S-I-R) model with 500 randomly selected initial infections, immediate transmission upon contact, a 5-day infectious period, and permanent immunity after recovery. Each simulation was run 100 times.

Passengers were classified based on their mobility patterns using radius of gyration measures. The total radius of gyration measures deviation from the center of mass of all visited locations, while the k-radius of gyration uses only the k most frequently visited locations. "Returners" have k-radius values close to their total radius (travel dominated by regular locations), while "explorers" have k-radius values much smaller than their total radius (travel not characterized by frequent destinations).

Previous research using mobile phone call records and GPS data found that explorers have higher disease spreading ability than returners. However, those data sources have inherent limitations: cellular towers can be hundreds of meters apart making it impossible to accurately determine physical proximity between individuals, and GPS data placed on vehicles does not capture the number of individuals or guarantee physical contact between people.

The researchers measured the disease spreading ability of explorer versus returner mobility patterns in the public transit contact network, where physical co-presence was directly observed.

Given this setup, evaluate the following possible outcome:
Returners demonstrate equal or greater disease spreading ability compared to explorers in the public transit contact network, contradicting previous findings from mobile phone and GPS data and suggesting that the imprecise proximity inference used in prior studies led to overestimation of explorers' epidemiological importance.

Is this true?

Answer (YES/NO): NO